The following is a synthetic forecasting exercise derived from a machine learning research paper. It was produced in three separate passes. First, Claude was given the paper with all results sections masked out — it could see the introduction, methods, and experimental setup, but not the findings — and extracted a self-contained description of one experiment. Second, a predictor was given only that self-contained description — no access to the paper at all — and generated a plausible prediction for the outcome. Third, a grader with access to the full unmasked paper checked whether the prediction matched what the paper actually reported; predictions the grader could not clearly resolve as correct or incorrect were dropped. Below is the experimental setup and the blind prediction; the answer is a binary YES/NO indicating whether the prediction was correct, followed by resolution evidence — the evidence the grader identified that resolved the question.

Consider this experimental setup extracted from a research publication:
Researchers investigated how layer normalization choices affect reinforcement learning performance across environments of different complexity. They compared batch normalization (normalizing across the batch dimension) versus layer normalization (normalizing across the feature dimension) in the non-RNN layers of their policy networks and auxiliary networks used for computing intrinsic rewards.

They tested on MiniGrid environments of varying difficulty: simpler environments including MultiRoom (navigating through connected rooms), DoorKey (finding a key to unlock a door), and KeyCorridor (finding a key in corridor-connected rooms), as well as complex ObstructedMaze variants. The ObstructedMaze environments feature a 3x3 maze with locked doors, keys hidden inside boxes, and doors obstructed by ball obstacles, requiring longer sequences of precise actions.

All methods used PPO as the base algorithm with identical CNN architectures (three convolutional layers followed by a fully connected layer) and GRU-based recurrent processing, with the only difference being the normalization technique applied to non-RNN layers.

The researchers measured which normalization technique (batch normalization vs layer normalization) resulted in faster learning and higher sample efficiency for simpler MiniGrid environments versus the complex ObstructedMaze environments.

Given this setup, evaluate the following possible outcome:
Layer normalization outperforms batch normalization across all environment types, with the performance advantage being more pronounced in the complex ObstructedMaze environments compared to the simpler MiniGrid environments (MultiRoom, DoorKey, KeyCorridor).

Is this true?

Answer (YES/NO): NO